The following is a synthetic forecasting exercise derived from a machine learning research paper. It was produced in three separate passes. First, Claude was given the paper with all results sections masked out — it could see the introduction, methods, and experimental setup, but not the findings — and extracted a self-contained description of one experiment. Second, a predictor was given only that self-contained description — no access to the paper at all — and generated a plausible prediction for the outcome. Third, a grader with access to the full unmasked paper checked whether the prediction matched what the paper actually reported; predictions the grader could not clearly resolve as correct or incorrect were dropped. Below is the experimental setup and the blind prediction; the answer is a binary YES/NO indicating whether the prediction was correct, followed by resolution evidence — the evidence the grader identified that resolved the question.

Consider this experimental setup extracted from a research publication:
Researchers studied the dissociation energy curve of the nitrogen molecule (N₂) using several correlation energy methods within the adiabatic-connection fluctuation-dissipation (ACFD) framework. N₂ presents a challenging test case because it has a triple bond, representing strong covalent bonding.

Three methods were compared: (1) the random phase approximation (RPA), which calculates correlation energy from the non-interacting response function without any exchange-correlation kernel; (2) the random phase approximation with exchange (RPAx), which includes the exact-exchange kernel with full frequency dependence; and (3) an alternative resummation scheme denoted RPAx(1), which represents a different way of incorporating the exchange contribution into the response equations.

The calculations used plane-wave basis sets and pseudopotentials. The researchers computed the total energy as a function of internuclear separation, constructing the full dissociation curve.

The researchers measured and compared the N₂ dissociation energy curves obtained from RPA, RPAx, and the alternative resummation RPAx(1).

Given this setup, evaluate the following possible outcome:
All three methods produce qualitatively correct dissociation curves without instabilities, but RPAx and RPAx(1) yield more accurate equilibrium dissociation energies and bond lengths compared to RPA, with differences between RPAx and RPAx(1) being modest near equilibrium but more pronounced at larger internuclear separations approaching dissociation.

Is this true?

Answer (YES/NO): NO